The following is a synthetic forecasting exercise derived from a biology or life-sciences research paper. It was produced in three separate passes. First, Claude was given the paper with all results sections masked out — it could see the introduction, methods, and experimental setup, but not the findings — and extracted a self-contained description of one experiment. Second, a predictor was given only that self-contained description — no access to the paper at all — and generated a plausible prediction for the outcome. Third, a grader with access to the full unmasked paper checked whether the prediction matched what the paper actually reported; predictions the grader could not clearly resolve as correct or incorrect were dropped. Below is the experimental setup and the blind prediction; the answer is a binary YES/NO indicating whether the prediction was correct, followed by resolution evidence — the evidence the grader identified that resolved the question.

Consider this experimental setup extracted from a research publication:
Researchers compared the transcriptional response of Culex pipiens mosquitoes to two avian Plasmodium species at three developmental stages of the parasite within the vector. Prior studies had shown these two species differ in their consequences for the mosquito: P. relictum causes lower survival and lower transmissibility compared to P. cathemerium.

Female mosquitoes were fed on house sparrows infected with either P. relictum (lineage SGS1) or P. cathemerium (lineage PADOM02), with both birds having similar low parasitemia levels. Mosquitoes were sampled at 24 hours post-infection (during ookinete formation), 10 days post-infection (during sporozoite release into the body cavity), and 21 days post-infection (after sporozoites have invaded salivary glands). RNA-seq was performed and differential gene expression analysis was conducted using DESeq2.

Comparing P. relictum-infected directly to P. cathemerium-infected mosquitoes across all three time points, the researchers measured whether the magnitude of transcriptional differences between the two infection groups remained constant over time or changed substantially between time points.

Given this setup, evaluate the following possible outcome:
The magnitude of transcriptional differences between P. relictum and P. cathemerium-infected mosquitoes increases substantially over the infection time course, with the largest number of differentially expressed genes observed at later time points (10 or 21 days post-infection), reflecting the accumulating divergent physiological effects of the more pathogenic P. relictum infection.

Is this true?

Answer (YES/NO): NO